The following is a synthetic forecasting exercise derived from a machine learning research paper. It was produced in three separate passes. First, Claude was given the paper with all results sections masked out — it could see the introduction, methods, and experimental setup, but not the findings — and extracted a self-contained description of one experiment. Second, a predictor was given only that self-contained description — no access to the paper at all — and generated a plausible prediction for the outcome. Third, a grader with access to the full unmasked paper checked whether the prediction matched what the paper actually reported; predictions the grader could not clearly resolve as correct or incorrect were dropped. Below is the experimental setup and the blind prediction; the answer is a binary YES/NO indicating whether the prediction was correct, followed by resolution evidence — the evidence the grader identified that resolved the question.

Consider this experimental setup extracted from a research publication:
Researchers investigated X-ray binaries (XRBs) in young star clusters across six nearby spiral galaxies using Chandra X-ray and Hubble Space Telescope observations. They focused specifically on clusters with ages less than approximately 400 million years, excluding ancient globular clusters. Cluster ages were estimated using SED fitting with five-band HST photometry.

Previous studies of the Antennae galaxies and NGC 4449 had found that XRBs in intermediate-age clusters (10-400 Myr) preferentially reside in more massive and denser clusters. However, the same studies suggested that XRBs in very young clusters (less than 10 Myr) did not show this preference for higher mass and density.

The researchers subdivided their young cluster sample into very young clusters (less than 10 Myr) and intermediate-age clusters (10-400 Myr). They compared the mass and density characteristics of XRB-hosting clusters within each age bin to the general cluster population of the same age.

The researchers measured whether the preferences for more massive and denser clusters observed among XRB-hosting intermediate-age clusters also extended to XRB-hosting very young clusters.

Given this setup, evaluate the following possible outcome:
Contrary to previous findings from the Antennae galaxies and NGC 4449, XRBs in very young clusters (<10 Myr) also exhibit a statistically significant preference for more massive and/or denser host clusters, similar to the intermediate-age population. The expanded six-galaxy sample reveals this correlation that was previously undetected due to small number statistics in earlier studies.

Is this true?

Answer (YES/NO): NO